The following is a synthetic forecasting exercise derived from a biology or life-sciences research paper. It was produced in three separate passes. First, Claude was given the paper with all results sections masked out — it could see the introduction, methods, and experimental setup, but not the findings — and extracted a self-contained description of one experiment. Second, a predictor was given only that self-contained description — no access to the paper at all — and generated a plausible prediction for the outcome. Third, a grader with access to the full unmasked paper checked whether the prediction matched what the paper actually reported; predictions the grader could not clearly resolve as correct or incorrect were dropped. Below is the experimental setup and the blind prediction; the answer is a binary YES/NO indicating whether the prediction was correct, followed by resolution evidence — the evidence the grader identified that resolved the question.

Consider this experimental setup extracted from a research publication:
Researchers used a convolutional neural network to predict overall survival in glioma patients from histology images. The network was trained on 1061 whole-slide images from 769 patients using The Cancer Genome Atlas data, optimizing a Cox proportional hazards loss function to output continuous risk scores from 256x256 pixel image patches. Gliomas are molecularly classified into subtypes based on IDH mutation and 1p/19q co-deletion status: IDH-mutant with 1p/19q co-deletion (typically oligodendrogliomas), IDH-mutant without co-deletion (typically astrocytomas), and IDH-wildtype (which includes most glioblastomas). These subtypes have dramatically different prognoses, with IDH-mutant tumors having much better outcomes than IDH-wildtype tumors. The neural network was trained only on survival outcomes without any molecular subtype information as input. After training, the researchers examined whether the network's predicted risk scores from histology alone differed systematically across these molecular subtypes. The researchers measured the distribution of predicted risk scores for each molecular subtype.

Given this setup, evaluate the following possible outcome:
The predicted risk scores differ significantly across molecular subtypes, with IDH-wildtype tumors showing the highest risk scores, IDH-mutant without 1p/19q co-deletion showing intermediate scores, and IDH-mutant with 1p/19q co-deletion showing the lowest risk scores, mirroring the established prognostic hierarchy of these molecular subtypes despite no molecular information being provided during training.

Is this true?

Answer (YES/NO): YES